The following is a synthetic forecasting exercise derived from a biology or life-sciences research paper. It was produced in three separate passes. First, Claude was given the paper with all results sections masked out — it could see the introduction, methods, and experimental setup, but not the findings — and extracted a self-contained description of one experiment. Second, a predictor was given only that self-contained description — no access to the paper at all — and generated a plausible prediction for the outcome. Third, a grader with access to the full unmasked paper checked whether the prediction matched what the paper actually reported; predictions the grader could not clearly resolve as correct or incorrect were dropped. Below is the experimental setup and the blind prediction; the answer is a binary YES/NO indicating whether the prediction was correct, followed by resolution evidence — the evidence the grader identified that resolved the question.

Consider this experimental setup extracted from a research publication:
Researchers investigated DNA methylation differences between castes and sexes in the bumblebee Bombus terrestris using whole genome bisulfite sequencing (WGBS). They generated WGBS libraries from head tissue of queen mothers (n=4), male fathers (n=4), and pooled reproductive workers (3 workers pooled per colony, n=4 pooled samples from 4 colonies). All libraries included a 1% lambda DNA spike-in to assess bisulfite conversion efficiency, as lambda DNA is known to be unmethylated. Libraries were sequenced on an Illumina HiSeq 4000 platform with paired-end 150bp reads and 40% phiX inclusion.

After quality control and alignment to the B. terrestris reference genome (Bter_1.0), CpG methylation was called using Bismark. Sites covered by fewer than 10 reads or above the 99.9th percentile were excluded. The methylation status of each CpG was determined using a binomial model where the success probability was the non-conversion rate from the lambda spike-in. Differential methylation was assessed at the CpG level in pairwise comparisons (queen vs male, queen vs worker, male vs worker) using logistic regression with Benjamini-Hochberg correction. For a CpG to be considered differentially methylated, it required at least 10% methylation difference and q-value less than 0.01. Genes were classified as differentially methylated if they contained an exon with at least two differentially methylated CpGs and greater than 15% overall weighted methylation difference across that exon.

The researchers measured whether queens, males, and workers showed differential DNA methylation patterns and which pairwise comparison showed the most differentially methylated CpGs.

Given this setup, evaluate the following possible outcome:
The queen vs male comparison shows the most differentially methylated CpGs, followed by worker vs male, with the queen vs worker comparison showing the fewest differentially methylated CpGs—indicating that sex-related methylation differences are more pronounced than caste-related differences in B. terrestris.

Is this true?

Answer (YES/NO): NO